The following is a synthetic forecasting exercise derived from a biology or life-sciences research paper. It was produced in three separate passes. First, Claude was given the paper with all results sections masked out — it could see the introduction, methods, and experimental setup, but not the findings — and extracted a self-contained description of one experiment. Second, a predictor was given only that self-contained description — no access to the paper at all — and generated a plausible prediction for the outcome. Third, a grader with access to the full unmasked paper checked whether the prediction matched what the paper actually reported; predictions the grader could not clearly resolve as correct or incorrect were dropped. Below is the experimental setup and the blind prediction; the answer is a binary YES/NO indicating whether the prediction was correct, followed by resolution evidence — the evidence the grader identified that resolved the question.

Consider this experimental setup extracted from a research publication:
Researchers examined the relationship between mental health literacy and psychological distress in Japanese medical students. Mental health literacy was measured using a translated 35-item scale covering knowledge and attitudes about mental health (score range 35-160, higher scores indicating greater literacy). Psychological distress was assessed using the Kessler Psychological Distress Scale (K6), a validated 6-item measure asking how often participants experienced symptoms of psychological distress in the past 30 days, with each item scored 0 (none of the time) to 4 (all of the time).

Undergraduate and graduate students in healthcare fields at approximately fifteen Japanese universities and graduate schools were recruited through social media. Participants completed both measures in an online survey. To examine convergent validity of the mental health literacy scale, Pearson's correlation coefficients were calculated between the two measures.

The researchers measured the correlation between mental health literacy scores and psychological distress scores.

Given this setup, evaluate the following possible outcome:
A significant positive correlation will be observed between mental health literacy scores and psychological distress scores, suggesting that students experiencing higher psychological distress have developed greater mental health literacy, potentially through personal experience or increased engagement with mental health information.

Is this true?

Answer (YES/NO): NO